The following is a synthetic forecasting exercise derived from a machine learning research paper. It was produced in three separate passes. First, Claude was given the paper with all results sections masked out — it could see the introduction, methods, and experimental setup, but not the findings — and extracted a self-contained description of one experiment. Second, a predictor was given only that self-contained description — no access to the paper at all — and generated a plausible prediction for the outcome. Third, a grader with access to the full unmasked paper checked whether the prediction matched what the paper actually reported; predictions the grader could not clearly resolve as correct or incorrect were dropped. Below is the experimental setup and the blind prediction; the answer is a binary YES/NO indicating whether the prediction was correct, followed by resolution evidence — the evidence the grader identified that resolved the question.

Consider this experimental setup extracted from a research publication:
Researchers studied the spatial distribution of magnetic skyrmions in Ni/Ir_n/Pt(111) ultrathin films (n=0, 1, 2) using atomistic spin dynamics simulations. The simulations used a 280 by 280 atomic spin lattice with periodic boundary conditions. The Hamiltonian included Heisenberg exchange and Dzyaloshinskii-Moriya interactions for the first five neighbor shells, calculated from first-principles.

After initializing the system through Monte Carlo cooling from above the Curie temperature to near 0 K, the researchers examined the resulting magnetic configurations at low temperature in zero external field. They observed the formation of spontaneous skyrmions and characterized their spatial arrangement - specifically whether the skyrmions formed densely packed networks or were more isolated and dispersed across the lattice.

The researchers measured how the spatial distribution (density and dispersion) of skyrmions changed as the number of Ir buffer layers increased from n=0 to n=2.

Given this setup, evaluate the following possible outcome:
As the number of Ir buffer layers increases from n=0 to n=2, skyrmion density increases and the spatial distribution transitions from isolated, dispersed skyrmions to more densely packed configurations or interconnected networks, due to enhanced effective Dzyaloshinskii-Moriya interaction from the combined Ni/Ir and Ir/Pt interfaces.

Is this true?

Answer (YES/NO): NO